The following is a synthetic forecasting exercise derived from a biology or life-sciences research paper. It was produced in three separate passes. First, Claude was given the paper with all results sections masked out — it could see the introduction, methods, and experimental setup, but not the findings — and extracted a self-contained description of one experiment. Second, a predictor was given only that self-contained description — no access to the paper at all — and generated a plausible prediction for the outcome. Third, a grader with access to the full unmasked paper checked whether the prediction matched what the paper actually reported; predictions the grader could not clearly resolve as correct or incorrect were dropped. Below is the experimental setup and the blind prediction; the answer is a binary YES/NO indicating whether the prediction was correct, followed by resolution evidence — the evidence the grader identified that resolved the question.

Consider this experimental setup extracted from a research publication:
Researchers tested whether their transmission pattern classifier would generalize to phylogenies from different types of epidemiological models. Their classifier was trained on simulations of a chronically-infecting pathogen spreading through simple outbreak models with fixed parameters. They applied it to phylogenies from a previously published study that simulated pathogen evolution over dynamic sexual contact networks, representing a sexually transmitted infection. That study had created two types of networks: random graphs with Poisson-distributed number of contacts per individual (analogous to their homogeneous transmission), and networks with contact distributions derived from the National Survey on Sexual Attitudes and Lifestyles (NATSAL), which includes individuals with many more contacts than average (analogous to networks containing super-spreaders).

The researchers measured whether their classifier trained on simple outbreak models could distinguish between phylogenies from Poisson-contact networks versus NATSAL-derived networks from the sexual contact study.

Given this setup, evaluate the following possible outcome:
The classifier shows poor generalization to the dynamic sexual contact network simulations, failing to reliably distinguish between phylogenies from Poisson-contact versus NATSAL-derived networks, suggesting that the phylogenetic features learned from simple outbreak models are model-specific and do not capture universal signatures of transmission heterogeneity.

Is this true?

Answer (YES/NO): NO